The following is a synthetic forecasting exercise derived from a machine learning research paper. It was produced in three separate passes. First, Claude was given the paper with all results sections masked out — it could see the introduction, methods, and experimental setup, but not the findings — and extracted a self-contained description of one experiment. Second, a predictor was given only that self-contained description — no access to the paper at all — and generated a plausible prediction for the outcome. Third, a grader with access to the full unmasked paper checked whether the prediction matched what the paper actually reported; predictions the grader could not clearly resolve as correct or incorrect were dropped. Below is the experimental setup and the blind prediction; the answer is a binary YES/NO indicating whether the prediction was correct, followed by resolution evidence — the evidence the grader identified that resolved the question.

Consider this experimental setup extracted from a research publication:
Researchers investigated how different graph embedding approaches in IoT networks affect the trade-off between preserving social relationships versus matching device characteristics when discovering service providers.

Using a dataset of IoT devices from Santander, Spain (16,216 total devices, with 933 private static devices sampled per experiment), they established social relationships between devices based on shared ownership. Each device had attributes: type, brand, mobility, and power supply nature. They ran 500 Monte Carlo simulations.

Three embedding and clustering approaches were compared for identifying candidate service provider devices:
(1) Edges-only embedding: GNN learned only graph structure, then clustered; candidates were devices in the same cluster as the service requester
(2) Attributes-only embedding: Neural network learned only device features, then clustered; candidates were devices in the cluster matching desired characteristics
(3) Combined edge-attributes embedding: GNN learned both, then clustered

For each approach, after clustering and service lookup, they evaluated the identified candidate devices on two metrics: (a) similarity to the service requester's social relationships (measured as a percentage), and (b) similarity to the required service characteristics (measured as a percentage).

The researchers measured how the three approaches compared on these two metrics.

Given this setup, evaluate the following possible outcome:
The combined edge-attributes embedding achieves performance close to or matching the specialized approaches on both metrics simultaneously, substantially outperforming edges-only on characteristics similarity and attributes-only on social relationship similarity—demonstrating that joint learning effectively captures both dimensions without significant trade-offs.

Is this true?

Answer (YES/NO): NO